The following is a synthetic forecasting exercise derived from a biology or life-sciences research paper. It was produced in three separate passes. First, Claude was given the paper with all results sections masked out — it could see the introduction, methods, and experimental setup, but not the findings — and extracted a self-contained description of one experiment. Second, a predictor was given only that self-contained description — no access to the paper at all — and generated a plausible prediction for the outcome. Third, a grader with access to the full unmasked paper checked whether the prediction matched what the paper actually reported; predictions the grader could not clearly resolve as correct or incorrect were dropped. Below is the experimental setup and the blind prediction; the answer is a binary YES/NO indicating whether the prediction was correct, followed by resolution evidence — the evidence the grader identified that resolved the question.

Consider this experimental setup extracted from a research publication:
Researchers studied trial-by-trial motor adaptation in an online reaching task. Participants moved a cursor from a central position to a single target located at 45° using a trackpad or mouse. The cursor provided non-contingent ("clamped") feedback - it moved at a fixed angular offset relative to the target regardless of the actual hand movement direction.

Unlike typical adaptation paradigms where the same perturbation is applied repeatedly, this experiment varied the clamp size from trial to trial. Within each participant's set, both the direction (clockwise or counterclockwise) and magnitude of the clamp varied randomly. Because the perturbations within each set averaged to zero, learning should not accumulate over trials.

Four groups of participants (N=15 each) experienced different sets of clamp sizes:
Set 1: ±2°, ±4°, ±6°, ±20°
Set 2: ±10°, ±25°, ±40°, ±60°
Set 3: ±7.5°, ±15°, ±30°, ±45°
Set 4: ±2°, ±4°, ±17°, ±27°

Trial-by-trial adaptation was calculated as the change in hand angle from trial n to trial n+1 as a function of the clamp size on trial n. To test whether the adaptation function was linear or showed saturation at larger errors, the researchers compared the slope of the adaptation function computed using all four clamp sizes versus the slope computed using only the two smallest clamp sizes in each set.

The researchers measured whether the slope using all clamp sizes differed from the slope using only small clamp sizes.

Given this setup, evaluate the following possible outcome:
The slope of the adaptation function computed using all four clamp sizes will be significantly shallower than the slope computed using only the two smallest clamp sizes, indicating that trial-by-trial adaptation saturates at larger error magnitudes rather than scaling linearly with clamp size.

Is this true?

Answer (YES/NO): YES